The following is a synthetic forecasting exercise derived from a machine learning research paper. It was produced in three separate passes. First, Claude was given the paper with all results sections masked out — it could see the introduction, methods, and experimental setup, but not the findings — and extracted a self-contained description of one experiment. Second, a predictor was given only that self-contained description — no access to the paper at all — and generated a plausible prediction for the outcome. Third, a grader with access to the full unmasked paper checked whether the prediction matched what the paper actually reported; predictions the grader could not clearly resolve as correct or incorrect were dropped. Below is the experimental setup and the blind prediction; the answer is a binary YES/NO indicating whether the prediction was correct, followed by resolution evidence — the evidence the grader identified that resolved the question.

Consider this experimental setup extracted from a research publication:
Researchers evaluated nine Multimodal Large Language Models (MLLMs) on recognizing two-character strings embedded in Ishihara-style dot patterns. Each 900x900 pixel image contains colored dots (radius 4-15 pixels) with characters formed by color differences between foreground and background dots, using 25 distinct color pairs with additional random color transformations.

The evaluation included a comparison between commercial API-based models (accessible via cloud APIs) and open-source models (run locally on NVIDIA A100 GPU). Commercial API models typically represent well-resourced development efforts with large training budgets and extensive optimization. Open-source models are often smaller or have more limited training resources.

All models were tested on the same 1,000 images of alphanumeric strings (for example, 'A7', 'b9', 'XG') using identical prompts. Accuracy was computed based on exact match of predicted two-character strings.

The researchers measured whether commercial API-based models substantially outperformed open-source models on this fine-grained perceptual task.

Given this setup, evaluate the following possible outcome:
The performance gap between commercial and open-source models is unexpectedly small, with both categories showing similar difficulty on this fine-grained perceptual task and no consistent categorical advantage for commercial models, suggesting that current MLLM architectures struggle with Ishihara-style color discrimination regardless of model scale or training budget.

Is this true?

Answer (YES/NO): YES